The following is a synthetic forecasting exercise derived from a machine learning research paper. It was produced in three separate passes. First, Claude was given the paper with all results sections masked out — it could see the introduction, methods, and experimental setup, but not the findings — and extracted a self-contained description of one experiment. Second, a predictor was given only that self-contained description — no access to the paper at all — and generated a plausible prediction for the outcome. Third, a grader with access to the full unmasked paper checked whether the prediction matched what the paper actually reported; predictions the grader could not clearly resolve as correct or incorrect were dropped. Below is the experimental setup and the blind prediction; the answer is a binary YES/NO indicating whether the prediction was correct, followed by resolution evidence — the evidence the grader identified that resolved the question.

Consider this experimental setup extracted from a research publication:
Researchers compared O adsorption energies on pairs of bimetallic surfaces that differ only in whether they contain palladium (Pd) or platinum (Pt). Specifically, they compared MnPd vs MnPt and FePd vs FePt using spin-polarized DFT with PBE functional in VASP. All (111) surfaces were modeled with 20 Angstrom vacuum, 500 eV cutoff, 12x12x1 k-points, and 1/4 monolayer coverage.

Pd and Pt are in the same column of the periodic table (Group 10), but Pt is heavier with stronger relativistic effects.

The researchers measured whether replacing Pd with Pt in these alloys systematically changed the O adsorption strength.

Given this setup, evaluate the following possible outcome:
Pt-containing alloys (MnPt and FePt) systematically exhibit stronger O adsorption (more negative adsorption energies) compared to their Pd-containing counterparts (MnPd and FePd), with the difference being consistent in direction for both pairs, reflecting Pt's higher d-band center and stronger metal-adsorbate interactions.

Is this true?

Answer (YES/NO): NO